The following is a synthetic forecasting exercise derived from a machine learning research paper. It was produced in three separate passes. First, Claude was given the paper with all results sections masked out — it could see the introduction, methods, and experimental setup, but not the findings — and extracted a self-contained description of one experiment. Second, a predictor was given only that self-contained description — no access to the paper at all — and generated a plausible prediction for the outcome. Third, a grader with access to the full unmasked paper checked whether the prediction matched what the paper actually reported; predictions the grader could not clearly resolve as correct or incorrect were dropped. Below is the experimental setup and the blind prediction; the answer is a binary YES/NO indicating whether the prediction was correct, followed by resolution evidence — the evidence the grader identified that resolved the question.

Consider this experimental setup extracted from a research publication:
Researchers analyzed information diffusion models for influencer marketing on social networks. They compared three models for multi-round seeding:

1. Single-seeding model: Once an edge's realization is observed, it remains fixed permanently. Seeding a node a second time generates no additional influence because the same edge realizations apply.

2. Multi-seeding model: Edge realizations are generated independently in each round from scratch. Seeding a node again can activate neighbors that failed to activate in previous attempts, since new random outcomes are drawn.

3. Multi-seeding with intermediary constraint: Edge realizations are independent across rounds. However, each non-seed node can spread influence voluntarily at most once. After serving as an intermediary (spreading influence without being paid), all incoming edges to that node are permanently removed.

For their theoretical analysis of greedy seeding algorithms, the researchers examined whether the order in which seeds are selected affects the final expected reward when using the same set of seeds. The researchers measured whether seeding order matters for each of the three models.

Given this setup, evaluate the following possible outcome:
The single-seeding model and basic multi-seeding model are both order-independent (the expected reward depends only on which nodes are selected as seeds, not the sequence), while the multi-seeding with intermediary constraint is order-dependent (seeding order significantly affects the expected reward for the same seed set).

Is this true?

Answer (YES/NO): YES